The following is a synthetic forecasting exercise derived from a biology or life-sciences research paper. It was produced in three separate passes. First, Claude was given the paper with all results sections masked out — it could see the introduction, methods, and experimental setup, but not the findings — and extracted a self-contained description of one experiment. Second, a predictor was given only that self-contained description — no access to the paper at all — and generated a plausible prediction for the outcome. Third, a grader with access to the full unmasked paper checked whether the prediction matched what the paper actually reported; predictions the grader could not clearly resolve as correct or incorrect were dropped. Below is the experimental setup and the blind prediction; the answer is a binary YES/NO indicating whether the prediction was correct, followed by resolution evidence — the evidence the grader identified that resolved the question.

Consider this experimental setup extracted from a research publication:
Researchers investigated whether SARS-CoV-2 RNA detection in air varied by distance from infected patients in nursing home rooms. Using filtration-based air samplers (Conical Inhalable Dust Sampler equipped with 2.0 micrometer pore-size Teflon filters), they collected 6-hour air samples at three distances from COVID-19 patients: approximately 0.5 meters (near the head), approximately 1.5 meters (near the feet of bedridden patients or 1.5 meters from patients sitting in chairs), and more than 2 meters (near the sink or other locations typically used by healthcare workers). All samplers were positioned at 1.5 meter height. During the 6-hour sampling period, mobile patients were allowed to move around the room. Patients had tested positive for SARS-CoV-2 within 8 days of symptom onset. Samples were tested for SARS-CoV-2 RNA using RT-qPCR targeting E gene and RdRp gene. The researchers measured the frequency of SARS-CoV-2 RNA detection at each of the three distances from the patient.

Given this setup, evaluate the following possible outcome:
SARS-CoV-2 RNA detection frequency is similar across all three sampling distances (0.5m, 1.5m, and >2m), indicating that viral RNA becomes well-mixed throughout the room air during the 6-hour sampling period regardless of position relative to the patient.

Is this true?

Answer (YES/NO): YES